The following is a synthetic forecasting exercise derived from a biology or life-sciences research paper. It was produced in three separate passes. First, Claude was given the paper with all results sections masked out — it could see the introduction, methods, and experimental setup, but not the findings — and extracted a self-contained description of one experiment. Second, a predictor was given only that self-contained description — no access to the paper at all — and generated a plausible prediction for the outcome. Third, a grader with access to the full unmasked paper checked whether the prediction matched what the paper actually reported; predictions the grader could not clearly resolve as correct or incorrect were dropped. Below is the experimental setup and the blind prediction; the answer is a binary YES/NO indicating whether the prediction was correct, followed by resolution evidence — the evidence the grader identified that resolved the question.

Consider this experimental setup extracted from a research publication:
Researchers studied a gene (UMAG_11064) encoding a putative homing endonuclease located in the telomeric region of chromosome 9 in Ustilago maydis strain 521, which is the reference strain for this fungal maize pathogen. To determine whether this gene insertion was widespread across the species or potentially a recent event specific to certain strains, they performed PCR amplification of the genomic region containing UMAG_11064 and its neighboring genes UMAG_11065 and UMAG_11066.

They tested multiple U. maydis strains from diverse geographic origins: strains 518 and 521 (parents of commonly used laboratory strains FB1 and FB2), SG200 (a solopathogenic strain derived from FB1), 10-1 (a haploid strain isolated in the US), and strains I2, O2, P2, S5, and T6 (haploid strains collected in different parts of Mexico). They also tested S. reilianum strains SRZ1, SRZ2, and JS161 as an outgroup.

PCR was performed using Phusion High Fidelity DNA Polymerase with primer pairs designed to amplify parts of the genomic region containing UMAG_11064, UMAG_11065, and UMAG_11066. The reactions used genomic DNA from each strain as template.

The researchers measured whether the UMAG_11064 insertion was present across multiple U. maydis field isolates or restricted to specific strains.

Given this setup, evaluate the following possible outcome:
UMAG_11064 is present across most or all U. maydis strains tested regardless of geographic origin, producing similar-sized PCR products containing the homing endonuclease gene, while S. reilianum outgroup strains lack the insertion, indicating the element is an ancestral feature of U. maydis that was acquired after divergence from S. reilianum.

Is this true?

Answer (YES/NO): NO